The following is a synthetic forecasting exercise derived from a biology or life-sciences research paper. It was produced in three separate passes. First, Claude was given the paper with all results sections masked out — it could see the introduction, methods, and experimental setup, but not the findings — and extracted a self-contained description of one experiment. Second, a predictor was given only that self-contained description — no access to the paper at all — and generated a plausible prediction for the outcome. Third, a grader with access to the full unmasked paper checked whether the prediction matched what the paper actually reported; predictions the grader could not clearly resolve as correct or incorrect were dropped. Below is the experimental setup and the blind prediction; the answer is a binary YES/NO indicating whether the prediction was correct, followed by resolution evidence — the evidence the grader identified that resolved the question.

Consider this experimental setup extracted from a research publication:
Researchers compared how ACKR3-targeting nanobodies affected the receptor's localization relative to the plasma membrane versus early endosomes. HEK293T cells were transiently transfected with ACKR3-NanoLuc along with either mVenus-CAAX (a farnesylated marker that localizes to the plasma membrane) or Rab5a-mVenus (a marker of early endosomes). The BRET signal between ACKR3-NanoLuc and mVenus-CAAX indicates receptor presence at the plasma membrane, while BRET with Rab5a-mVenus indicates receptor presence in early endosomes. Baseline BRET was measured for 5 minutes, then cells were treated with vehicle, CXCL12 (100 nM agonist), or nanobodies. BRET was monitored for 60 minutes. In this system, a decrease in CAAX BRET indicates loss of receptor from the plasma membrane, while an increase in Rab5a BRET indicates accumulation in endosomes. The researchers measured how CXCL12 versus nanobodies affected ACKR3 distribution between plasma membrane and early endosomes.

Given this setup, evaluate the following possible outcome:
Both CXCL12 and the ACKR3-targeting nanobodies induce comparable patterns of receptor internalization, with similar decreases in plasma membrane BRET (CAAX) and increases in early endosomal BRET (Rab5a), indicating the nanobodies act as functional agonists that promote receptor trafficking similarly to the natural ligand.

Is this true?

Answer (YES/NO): NO